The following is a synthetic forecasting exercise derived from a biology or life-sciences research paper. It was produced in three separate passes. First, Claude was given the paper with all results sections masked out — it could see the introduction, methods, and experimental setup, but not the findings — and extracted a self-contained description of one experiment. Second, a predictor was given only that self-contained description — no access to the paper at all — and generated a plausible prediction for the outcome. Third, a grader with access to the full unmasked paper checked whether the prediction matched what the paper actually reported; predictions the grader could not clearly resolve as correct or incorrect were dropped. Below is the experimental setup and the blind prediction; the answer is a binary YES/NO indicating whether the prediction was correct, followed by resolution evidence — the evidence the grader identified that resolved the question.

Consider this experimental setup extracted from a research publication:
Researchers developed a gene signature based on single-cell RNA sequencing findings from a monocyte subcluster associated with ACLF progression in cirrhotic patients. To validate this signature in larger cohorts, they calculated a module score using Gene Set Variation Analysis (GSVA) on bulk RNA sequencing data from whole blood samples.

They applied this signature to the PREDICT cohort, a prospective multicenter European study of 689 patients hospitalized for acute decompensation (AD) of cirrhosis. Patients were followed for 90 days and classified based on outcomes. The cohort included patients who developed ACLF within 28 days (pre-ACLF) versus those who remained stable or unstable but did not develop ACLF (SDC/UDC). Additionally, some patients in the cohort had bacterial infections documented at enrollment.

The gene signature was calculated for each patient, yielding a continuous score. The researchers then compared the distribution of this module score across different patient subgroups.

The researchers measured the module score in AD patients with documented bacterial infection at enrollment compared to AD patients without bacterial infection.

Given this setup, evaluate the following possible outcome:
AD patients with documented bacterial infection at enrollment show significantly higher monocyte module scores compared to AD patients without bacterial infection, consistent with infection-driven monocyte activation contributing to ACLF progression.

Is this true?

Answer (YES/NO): YES